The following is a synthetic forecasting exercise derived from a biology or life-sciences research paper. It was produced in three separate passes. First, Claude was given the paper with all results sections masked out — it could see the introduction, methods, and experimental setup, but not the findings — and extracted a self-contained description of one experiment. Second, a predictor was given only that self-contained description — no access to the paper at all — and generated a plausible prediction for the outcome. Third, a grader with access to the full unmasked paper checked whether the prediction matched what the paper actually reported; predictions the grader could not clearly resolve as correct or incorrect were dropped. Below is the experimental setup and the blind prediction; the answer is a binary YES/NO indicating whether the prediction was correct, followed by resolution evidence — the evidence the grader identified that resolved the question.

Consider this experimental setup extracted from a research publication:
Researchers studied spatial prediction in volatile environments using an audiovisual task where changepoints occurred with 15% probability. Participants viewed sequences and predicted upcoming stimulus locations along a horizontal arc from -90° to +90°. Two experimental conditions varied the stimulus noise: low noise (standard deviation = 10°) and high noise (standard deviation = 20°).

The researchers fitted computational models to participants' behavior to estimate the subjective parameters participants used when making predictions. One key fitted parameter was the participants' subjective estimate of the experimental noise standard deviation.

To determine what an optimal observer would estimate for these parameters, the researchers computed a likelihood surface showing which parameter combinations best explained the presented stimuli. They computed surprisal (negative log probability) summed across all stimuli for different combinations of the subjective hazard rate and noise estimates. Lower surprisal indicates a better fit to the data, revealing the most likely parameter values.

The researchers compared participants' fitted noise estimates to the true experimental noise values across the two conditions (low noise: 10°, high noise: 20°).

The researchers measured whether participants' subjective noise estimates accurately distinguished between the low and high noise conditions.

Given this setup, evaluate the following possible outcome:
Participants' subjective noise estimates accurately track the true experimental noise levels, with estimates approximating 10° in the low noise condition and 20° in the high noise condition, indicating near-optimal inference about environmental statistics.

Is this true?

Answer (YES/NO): YES